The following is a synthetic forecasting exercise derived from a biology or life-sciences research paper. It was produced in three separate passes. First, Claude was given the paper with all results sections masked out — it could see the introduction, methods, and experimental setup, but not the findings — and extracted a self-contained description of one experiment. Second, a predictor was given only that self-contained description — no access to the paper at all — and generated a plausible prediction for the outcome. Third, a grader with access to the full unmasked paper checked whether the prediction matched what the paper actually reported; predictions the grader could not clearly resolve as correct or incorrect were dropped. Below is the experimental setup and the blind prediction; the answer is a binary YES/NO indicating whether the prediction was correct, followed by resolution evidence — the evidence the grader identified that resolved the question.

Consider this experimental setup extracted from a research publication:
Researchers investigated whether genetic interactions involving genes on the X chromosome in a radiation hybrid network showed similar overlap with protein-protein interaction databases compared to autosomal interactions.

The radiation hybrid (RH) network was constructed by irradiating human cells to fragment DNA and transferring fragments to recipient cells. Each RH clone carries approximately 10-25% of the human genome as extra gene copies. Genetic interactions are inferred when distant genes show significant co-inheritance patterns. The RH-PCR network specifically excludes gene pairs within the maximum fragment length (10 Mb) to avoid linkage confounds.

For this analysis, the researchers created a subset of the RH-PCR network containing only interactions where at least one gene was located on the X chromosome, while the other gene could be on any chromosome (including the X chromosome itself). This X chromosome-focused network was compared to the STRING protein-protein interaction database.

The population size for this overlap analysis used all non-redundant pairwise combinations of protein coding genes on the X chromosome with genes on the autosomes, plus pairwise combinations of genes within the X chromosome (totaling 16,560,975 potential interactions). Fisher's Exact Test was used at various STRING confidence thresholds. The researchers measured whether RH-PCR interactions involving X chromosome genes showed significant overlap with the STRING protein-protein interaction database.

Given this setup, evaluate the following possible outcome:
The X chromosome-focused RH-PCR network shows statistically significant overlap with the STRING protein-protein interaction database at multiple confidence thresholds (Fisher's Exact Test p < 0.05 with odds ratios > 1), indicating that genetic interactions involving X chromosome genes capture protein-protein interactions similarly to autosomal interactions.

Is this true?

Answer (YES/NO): YES